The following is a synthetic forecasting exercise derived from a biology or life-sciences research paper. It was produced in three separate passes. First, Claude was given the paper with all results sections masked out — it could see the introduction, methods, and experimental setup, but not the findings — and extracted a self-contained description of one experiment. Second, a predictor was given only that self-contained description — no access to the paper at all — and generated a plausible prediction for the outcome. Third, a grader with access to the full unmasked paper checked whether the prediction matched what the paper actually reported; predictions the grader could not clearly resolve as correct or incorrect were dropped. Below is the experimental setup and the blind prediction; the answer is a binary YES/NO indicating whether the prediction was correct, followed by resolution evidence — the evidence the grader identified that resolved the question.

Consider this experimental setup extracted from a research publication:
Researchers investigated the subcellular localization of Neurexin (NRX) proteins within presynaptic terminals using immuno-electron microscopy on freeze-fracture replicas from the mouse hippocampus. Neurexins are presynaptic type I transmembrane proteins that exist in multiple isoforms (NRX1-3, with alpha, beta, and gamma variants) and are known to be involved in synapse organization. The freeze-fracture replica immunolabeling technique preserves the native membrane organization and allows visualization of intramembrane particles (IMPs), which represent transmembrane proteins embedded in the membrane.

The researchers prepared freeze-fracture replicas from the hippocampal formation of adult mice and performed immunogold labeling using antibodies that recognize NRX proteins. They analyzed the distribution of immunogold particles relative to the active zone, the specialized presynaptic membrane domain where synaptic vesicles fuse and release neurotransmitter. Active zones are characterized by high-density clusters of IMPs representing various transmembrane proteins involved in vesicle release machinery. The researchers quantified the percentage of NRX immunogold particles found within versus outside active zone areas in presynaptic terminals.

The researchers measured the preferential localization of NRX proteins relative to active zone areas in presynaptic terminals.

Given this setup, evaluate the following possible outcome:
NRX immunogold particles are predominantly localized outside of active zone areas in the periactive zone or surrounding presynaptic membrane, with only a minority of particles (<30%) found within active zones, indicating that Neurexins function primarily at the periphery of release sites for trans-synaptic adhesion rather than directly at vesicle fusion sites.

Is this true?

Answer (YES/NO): NO